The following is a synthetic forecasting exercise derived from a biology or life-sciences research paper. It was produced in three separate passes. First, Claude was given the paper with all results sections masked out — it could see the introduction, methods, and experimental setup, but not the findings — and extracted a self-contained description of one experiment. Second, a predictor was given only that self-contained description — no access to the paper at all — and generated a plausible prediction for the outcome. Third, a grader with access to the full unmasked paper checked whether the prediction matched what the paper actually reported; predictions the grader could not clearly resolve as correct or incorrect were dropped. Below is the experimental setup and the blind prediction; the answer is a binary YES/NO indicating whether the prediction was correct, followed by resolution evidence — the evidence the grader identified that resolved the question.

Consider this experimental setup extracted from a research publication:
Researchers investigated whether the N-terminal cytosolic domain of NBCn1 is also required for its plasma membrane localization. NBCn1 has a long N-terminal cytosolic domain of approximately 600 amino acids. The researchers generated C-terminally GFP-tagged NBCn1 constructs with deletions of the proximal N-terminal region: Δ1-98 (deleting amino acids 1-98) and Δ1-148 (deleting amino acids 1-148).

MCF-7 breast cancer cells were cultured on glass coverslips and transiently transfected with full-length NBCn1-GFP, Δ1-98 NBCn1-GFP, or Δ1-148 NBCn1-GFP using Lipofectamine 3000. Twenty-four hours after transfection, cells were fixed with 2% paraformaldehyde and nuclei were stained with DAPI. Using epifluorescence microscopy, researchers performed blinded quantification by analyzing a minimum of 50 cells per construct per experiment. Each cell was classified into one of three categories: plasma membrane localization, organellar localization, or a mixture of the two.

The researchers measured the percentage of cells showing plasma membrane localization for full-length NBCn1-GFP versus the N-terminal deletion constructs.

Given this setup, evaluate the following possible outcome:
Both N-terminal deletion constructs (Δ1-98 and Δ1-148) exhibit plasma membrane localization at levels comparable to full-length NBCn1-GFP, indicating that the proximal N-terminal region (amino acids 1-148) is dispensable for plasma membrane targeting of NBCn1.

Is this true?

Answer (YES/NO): NO